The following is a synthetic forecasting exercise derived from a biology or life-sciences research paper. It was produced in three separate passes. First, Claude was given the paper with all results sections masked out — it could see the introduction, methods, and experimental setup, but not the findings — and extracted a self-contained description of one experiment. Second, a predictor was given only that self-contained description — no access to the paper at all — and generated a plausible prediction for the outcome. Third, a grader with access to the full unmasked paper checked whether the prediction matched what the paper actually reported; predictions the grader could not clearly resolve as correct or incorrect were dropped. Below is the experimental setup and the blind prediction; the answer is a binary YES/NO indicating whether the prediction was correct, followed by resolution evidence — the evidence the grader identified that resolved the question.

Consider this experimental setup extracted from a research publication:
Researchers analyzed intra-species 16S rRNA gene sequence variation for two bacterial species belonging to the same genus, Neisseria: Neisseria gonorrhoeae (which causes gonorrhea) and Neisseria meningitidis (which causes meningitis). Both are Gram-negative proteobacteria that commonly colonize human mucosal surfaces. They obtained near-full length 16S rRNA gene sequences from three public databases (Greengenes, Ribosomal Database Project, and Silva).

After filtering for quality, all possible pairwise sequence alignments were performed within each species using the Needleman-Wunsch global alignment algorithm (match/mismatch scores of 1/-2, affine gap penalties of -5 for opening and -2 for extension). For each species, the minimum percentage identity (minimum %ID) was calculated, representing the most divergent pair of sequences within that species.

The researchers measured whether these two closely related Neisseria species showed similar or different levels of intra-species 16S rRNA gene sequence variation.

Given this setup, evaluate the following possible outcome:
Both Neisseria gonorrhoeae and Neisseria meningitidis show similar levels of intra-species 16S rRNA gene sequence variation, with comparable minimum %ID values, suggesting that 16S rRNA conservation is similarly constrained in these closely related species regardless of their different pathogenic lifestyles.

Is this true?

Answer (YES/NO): NO